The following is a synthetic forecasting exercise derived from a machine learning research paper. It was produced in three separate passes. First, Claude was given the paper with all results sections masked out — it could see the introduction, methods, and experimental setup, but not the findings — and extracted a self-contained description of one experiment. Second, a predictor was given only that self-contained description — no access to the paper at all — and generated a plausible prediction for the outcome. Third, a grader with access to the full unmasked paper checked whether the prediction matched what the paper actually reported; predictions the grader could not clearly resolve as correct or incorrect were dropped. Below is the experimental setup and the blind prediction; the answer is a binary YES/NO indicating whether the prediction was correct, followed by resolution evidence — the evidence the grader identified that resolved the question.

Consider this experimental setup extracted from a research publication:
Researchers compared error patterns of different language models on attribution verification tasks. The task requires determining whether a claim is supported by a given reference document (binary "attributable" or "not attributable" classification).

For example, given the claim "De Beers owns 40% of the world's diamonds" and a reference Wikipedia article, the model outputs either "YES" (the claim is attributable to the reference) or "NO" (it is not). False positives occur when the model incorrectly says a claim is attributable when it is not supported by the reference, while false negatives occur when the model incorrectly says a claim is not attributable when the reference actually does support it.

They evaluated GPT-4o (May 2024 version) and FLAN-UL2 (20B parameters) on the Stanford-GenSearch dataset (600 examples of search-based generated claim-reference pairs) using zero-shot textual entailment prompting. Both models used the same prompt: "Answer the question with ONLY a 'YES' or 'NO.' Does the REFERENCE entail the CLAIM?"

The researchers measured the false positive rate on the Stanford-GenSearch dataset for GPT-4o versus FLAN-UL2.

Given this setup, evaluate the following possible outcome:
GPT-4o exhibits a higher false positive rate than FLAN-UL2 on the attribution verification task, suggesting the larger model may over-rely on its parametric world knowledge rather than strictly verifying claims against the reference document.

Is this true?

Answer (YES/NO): NO